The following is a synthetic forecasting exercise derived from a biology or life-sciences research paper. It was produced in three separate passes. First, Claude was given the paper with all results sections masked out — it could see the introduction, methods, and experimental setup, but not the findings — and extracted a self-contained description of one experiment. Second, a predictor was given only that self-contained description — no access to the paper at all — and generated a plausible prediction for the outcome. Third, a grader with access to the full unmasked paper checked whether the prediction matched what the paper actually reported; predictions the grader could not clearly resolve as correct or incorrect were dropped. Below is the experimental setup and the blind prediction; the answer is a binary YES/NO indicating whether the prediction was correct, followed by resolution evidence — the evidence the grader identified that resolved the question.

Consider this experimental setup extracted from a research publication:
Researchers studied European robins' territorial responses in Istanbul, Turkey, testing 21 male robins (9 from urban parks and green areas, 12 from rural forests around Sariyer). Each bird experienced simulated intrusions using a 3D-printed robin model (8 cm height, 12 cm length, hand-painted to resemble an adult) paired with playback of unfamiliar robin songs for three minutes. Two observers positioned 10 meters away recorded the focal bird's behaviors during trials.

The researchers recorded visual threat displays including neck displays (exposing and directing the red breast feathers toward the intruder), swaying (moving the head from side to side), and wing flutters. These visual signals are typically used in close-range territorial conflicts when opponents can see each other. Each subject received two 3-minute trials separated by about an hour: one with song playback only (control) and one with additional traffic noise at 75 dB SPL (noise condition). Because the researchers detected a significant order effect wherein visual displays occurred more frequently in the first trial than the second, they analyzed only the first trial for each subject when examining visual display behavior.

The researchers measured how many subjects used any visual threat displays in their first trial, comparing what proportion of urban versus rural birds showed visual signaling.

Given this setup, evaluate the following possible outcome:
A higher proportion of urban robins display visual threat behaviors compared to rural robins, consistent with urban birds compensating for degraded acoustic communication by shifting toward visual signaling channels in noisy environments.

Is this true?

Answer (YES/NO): YES